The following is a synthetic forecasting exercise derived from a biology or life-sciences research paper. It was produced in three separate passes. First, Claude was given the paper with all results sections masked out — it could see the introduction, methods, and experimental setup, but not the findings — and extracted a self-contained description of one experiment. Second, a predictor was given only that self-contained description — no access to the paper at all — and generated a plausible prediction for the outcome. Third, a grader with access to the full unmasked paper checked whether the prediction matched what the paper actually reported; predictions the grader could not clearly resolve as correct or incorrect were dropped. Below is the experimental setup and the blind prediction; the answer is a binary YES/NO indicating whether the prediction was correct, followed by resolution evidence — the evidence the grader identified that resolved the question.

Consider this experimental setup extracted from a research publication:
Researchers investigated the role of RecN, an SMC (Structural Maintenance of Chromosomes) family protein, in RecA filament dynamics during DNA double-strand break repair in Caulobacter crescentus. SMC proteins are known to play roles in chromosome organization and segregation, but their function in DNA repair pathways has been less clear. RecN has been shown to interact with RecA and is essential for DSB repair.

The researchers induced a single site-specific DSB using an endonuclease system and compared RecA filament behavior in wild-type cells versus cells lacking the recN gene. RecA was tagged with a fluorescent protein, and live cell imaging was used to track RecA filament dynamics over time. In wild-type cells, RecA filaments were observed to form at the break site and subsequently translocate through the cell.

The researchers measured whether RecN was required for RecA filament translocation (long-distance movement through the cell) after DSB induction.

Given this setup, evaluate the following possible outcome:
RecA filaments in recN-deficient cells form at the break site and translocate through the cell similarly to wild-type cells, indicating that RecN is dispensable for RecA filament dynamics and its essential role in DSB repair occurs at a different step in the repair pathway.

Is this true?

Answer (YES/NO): NO